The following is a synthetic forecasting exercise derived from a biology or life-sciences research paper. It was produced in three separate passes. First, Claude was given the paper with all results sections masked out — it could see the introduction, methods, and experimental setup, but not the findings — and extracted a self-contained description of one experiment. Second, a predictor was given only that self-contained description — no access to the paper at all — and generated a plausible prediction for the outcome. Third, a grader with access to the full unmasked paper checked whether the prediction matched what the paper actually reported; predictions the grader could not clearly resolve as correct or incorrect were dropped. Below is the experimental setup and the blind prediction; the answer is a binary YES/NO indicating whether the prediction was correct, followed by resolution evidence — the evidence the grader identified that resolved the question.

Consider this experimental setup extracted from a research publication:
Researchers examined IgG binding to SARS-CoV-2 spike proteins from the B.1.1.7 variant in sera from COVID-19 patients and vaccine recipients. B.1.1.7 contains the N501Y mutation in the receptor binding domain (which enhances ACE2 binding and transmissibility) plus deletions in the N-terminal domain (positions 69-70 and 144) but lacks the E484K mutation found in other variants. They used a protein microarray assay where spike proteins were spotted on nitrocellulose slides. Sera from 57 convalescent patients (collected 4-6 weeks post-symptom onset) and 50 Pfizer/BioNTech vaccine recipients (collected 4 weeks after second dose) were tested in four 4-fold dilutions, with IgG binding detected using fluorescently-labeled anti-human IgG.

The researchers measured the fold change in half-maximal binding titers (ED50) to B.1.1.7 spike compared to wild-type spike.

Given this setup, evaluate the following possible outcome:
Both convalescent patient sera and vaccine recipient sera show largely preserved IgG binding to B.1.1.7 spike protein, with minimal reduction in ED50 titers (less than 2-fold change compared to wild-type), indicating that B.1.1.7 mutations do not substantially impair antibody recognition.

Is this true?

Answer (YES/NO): NO